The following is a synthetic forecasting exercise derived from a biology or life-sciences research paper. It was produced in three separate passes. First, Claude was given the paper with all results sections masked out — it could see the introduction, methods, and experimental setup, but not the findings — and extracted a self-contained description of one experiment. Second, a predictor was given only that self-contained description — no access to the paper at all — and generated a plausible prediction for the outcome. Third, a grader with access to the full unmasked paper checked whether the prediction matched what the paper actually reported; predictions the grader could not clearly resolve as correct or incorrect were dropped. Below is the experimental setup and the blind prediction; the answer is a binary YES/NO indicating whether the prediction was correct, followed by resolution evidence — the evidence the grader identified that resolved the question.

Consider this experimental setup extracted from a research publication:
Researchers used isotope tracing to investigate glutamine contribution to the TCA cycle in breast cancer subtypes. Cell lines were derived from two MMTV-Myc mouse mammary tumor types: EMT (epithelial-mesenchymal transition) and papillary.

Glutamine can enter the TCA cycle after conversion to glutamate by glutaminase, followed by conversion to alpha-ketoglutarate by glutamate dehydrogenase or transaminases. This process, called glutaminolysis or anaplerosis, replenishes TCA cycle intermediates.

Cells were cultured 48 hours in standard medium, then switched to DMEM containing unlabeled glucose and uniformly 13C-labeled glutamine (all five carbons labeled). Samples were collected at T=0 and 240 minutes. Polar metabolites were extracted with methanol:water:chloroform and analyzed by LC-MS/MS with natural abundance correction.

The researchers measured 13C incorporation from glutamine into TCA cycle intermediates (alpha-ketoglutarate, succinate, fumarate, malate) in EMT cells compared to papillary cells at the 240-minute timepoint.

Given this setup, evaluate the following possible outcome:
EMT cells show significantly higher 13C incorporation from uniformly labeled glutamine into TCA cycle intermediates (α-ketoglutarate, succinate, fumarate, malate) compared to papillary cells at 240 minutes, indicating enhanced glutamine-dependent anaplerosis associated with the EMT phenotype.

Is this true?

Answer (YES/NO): NO